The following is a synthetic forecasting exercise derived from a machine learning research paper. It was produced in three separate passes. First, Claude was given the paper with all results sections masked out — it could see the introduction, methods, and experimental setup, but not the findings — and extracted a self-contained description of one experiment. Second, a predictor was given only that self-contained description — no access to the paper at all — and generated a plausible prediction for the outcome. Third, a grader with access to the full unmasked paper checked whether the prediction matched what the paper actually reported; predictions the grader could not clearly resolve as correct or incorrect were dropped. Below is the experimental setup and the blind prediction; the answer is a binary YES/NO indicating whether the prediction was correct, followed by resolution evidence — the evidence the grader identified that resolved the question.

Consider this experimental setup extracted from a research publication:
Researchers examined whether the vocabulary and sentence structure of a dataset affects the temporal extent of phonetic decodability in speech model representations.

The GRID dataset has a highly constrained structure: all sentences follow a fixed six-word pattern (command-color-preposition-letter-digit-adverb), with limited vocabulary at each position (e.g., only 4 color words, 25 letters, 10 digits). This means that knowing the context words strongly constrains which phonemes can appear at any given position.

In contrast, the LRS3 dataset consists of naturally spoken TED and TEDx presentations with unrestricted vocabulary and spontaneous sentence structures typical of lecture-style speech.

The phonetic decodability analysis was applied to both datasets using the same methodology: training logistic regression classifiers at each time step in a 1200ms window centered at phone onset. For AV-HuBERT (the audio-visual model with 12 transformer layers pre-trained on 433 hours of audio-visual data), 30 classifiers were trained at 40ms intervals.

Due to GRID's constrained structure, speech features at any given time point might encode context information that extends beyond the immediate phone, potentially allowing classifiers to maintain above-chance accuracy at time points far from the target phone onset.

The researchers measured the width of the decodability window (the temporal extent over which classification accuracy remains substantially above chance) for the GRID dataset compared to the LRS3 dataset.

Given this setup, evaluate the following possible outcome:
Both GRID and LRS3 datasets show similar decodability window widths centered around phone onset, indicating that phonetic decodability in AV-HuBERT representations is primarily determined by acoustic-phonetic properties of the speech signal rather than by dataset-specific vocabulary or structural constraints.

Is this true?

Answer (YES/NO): NO